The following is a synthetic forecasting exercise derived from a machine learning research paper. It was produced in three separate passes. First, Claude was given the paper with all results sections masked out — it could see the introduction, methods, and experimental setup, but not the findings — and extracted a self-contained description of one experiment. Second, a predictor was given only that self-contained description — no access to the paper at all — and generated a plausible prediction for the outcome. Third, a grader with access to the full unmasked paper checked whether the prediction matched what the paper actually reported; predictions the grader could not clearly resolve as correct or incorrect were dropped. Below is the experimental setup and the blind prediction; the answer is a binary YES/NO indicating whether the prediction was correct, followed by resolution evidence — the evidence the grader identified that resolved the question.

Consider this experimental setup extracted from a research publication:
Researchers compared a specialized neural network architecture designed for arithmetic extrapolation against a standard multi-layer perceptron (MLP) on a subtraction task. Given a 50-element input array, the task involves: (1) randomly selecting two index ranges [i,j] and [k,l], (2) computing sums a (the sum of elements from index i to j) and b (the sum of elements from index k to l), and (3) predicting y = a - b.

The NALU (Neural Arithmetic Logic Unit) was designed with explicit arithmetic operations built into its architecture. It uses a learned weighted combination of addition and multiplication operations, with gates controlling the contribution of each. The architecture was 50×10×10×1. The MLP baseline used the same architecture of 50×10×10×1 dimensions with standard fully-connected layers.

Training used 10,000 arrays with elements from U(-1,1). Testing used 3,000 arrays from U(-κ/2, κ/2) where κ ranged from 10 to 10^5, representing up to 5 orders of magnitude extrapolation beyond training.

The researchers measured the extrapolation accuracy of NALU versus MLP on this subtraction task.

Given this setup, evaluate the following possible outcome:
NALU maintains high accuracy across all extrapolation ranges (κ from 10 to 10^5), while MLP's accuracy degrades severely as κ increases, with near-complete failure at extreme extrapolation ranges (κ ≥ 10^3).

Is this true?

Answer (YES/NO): NO